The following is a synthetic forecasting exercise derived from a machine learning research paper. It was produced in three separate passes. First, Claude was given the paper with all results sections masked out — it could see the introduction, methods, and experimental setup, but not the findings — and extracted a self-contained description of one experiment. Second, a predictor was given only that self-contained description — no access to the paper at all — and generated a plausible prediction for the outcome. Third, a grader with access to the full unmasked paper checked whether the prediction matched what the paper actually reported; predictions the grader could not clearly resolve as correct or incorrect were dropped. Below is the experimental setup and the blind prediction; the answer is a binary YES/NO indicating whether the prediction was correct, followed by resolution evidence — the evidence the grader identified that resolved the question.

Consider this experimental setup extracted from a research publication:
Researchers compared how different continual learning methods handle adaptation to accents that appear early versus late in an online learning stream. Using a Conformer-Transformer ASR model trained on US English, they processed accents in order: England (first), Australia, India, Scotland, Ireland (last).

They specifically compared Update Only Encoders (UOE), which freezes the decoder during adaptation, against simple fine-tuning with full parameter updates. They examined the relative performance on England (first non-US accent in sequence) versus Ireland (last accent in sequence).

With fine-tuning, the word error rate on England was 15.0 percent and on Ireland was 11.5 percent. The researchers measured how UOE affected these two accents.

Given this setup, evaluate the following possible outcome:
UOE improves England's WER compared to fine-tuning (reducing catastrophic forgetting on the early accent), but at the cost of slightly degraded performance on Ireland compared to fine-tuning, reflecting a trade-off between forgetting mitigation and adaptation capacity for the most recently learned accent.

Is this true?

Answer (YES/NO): NO